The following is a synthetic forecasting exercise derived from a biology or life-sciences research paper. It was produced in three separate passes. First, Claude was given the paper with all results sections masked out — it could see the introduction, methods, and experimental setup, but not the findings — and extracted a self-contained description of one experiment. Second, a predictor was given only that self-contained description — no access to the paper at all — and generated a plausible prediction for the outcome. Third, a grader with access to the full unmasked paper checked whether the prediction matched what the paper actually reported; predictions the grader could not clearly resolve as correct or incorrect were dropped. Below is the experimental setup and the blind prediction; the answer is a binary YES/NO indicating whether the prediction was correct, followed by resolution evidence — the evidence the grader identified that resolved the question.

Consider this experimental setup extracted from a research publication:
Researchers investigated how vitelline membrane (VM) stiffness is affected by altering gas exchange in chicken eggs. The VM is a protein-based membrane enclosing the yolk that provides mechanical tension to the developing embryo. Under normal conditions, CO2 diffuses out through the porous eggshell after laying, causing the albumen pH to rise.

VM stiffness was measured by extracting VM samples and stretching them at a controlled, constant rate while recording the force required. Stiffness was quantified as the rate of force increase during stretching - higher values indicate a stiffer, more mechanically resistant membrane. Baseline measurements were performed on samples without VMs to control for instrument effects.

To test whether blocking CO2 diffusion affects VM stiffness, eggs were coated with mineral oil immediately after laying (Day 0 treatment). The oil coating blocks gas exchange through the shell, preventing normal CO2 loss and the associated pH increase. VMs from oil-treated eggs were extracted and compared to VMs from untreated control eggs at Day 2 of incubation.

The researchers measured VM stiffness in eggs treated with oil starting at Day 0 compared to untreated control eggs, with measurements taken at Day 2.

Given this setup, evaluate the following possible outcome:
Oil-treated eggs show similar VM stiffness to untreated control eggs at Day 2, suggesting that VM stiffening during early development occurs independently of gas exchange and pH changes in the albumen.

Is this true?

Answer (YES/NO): NO